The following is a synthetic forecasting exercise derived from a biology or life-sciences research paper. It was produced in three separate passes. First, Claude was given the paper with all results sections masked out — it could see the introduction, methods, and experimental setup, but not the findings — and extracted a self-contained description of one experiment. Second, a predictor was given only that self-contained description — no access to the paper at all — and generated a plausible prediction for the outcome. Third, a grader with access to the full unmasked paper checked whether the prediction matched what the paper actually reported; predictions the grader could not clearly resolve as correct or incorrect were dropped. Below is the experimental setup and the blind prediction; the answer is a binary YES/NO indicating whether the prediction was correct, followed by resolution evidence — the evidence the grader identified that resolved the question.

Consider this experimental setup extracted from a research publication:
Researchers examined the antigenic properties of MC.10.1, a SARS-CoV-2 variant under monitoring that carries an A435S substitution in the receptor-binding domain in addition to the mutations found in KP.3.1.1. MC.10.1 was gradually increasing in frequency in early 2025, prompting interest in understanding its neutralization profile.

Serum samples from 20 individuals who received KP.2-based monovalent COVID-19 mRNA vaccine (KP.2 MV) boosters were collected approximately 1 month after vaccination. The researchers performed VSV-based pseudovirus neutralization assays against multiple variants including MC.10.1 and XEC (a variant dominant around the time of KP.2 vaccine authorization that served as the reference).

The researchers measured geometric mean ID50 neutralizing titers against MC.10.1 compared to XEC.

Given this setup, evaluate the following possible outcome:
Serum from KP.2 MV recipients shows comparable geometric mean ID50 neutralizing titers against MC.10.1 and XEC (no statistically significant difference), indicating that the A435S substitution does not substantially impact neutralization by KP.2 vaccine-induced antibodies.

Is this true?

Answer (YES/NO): YES